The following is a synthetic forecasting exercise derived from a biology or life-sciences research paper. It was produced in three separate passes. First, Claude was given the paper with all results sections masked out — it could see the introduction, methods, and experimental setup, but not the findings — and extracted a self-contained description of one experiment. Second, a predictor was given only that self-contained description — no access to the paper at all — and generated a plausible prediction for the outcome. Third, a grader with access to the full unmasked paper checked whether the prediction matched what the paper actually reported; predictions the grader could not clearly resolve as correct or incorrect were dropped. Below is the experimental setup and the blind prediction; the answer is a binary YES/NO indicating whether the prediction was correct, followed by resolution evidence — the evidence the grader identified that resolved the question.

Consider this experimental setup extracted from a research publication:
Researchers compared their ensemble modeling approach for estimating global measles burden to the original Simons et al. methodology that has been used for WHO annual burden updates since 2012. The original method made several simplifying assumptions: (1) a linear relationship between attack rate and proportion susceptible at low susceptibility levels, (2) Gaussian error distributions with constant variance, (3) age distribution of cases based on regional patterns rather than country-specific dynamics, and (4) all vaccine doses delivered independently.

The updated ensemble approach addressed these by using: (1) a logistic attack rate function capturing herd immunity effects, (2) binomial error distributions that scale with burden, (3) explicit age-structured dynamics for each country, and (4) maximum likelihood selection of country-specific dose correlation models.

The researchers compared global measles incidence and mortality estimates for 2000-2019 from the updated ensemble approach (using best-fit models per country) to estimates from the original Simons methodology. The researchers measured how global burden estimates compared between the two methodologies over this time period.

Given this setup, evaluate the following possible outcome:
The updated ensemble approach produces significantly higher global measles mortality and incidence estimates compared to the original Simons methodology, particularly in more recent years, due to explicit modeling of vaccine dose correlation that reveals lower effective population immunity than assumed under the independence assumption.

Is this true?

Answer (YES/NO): NO